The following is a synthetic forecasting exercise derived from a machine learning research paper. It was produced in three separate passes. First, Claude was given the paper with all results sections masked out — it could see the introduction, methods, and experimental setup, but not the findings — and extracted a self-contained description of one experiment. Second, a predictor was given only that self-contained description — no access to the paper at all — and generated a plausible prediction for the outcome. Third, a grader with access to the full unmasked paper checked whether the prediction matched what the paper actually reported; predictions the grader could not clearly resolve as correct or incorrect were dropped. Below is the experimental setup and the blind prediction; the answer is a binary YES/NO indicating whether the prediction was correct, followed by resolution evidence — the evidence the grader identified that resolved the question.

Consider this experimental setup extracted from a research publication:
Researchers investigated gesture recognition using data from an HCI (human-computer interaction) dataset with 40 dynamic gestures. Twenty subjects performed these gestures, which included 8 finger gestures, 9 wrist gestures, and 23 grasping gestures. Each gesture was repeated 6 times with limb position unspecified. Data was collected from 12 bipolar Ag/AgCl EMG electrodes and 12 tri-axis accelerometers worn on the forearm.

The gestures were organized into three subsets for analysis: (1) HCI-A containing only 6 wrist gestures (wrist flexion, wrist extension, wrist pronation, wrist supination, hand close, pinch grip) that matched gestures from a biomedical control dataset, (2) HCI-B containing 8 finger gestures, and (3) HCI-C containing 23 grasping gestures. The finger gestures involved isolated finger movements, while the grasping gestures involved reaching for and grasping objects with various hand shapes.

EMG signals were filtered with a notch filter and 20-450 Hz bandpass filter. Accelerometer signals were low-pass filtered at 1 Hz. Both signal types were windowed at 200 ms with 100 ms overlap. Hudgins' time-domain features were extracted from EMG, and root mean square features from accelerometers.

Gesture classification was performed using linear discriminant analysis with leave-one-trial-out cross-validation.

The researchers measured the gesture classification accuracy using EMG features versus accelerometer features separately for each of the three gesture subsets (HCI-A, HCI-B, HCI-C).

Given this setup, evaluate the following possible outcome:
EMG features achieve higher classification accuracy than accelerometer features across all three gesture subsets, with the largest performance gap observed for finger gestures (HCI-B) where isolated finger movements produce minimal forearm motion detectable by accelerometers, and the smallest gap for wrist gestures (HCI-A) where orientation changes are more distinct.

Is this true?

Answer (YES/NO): NO